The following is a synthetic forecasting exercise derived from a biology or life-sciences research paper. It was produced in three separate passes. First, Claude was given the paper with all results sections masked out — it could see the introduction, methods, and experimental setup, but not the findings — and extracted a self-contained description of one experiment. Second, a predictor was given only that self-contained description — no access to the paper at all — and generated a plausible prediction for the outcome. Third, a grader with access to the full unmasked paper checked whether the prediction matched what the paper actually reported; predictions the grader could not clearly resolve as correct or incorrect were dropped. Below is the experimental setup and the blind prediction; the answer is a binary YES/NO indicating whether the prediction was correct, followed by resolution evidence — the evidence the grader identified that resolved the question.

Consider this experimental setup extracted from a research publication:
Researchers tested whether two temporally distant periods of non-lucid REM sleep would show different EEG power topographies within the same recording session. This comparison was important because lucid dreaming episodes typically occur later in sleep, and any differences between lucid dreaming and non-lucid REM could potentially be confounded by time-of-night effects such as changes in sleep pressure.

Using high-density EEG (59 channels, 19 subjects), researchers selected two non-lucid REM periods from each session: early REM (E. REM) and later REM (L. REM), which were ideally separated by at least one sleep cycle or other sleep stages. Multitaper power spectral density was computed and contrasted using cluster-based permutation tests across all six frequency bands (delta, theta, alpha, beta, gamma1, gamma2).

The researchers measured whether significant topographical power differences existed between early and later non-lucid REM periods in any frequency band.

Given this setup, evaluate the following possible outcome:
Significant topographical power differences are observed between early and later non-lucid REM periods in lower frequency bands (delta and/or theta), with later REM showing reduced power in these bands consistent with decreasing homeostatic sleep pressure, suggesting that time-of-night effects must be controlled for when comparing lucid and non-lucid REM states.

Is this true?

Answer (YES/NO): NO